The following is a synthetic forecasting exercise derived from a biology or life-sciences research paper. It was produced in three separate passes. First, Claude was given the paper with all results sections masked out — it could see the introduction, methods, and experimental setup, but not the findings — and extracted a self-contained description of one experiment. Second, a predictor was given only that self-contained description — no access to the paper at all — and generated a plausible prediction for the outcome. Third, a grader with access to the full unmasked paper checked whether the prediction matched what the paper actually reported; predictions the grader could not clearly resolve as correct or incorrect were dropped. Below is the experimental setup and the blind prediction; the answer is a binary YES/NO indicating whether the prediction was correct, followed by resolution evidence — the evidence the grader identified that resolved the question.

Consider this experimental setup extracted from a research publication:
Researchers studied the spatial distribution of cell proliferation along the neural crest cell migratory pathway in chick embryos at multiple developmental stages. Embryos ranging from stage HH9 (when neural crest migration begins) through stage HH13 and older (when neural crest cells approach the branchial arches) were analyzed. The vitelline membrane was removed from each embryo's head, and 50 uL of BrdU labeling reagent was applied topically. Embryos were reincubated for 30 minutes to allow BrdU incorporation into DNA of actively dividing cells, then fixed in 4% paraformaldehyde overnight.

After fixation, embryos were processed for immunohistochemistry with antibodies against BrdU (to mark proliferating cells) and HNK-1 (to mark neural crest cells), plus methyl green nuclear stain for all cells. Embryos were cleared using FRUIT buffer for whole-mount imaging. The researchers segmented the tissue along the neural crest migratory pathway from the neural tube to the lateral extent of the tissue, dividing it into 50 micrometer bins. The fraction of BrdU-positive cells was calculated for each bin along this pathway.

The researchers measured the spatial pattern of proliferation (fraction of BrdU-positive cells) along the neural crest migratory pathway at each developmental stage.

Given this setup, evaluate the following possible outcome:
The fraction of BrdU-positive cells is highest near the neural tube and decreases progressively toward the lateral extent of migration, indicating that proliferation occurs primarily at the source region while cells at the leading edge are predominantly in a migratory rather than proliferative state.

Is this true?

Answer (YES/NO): NO